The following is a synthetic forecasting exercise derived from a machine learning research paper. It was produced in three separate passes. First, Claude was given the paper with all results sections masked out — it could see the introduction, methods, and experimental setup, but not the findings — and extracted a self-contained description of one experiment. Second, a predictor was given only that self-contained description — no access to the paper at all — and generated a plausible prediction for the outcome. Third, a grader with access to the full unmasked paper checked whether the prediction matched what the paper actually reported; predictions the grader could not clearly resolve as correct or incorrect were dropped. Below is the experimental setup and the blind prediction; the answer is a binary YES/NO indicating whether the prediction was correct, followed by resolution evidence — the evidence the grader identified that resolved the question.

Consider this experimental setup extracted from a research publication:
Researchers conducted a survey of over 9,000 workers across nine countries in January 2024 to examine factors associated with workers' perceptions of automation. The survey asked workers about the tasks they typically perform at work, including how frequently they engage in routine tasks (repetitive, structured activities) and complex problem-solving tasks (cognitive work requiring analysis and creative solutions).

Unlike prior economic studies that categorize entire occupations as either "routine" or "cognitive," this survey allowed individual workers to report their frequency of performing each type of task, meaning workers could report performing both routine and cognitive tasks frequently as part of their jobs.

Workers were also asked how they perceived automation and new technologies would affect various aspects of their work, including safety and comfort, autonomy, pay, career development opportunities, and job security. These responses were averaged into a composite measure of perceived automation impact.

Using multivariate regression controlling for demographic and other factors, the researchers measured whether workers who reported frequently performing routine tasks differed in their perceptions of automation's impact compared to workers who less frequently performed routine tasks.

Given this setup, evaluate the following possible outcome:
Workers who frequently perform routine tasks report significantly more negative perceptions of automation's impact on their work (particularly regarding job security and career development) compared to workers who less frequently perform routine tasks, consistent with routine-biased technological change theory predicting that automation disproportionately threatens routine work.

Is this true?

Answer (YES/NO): NO